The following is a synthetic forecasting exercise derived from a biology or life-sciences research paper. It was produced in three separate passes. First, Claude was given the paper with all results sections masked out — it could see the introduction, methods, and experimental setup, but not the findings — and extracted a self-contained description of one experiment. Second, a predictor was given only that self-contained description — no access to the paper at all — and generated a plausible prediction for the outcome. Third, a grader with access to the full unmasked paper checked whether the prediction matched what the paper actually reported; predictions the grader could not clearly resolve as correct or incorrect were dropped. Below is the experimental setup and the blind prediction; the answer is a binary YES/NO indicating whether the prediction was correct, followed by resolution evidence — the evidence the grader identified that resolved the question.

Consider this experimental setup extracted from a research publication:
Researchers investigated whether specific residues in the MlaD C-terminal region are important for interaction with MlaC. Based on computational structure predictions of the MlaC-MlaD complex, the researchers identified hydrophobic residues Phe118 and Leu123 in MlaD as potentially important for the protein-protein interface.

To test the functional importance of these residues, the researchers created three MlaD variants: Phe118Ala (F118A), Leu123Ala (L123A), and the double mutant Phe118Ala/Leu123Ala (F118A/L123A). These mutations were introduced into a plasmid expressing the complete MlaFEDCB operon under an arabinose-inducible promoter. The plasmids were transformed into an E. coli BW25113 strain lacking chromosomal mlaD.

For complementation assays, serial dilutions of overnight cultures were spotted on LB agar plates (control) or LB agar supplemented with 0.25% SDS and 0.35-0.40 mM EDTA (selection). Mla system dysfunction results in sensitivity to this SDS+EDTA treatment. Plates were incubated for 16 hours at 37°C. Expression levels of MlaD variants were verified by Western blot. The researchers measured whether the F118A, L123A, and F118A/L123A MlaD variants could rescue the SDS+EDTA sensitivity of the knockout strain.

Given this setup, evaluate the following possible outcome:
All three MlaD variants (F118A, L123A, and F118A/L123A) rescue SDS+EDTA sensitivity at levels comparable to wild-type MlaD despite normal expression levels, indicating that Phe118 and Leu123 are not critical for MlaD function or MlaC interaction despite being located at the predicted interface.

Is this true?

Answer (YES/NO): NO